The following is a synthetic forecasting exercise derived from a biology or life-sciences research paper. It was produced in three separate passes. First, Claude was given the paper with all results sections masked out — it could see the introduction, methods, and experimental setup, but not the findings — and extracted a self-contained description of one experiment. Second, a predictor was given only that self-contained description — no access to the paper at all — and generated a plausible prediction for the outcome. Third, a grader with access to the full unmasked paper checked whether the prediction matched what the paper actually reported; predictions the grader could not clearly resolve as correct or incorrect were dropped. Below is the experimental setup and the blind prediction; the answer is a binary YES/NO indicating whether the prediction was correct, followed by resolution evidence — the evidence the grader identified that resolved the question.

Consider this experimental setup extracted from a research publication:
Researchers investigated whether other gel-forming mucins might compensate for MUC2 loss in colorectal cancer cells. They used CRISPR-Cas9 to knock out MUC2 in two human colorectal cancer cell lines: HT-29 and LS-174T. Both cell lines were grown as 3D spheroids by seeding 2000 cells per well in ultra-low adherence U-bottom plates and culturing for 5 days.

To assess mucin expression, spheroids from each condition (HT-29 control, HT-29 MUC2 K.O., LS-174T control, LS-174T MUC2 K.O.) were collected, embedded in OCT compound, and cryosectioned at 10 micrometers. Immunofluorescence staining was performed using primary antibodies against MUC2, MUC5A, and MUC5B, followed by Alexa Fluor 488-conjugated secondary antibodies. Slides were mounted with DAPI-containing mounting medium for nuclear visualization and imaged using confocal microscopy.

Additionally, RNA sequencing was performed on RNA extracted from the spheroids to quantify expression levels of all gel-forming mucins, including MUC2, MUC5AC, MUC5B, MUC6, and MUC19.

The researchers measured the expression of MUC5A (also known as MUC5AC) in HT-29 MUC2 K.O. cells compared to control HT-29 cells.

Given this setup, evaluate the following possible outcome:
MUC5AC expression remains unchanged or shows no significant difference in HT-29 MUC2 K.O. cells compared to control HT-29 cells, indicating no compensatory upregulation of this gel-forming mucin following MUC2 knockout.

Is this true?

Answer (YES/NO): NO